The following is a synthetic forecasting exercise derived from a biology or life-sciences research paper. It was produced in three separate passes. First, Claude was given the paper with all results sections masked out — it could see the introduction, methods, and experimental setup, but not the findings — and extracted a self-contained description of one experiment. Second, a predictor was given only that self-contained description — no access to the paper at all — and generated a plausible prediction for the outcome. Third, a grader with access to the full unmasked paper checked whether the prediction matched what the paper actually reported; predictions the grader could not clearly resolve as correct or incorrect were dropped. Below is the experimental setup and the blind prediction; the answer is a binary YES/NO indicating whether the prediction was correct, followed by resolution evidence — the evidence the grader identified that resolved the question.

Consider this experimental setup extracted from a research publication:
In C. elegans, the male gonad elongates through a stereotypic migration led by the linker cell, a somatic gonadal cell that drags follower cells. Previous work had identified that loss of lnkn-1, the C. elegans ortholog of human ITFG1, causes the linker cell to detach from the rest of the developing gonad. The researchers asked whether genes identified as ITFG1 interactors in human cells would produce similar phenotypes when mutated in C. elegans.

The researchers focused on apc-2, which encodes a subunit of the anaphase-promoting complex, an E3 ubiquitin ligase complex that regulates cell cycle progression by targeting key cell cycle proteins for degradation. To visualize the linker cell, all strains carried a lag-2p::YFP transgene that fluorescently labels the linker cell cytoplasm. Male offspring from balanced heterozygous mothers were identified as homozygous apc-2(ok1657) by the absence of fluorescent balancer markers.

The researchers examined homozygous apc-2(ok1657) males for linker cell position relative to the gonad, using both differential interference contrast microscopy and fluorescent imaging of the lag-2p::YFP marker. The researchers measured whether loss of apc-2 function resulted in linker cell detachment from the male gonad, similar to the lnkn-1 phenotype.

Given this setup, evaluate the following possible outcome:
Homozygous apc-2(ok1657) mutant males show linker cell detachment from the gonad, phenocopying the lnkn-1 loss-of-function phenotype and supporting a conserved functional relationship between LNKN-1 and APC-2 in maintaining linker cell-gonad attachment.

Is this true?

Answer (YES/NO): YES